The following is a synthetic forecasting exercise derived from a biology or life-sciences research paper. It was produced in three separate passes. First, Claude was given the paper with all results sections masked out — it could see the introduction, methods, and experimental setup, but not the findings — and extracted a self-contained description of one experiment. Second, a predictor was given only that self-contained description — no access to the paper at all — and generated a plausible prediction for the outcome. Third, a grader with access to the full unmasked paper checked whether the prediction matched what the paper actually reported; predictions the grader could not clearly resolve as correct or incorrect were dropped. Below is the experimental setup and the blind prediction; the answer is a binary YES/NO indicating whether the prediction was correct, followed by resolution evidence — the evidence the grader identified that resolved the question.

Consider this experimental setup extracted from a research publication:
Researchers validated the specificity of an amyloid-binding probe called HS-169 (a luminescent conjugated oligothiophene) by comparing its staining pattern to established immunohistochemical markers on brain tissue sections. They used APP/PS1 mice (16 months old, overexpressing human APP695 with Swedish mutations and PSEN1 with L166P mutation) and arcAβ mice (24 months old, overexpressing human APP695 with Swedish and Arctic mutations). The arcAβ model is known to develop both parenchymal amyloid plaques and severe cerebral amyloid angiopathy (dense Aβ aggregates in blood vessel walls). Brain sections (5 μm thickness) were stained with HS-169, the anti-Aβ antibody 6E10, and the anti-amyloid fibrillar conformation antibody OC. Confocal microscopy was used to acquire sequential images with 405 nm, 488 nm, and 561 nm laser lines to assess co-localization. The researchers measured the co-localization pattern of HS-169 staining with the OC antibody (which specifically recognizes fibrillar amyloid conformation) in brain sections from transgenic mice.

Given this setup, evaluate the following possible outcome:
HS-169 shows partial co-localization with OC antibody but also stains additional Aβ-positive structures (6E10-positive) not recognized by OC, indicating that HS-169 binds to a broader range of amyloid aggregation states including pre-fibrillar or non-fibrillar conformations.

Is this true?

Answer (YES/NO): NO